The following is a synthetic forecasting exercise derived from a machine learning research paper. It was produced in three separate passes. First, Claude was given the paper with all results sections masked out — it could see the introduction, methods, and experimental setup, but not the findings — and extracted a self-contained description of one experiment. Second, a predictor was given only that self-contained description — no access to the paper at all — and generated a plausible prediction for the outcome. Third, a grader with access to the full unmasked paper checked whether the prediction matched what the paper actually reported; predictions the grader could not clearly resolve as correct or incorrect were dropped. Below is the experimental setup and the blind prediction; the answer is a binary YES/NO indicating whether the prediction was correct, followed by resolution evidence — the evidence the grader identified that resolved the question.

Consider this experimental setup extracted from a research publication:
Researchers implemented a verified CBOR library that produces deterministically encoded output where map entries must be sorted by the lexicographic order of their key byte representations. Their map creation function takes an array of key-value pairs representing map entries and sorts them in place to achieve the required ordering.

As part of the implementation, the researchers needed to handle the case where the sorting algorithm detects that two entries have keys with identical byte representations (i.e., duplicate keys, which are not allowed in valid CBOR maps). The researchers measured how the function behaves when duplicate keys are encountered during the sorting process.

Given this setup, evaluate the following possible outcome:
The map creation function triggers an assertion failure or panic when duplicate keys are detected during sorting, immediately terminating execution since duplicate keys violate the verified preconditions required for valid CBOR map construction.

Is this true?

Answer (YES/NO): NO